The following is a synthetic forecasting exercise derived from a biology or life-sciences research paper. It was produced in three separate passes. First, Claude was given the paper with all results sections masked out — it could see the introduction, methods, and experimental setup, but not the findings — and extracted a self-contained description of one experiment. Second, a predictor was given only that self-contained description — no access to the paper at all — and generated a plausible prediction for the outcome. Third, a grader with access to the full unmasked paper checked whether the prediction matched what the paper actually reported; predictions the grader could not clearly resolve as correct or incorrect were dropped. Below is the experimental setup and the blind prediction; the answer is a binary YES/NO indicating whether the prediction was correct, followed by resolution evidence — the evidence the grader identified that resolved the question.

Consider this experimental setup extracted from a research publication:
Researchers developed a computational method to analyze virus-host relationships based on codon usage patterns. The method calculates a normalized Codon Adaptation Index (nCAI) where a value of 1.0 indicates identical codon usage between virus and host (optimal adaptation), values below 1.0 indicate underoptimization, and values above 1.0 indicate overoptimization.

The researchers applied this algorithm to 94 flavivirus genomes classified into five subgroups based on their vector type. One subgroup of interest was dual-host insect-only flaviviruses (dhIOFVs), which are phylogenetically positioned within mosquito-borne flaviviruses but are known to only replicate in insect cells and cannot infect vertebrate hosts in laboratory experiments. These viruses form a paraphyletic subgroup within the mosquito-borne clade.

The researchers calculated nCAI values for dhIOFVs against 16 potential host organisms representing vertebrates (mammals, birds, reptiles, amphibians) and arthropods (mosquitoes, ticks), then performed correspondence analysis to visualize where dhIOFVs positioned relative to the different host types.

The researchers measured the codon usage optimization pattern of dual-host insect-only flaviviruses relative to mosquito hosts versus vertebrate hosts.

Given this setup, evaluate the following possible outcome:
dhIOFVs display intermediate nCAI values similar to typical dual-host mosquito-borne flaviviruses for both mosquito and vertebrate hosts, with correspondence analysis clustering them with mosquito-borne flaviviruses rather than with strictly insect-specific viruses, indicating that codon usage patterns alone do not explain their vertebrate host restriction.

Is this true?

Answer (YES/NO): NO